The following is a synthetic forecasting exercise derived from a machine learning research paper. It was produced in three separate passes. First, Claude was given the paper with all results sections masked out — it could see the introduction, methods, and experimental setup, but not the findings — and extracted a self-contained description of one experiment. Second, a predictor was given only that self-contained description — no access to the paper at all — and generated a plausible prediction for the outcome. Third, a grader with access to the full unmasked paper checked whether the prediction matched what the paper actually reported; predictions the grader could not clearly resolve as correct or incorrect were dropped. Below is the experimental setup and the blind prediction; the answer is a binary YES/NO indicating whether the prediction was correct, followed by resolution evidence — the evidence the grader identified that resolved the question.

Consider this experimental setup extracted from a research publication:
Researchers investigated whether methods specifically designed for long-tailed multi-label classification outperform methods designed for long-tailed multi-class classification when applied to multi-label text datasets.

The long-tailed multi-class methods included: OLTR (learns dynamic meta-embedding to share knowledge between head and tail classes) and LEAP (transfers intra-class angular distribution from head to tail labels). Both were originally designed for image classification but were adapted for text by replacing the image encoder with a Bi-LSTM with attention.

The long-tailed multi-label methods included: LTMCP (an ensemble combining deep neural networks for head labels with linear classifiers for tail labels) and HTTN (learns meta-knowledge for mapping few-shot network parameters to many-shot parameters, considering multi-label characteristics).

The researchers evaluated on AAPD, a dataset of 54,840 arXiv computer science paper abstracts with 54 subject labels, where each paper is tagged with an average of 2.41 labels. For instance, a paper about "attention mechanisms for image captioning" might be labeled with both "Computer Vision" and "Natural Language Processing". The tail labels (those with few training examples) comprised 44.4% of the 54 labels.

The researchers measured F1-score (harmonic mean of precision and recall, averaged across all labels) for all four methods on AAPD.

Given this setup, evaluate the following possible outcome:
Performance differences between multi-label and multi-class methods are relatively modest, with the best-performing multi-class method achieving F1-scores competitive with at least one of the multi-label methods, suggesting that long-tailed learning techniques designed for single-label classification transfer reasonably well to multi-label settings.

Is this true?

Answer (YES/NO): YES